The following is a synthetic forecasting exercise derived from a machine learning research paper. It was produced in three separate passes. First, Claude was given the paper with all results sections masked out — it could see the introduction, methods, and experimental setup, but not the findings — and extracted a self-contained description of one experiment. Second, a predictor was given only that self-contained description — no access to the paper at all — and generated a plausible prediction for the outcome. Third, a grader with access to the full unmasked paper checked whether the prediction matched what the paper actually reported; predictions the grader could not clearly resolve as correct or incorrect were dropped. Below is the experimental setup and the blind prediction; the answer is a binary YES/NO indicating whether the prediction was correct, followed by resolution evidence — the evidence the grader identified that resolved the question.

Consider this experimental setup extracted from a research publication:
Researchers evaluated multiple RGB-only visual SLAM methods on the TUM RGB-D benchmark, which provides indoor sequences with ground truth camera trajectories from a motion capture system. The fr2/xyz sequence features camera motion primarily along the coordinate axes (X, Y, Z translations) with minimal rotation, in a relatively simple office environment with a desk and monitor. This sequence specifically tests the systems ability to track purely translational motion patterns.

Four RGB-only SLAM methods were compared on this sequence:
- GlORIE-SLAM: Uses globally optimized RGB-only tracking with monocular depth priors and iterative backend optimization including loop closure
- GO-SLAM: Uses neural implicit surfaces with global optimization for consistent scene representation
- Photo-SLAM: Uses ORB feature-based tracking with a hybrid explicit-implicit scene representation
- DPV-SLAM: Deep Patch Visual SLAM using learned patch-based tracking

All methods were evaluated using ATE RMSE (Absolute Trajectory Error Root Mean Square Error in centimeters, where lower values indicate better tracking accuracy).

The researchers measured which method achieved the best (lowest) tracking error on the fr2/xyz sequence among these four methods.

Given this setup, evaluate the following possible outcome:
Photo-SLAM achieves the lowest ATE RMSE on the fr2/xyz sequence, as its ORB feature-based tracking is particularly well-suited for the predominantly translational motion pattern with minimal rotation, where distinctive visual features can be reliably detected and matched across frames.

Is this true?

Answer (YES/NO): NO